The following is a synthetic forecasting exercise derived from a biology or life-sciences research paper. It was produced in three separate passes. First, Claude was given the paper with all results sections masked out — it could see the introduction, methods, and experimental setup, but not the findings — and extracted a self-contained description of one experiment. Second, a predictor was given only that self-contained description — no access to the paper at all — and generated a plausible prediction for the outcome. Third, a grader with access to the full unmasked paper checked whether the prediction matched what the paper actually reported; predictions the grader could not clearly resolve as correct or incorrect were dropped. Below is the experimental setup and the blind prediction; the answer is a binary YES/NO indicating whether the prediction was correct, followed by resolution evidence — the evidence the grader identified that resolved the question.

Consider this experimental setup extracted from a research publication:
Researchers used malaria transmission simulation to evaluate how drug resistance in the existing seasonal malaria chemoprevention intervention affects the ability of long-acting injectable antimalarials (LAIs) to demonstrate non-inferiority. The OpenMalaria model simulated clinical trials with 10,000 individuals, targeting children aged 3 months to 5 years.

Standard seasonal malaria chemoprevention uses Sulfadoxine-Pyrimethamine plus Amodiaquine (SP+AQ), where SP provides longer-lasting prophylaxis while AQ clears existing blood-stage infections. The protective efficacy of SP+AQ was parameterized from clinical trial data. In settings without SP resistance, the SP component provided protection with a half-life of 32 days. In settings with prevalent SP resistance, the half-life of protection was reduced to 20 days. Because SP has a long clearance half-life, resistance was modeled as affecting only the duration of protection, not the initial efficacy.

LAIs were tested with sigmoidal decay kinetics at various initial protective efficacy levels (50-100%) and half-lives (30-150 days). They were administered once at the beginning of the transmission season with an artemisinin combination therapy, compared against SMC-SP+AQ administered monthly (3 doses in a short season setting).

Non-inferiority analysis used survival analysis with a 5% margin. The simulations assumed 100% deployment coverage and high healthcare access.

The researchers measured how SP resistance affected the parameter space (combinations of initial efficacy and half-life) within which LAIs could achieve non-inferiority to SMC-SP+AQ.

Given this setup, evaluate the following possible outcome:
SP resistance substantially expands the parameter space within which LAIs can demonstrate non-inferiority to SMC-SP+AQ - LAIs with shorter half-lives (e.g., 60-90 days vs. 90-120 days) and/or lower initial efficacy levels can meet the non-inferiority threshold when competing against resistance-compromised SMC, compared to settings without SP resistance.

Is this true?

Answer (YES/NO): YES